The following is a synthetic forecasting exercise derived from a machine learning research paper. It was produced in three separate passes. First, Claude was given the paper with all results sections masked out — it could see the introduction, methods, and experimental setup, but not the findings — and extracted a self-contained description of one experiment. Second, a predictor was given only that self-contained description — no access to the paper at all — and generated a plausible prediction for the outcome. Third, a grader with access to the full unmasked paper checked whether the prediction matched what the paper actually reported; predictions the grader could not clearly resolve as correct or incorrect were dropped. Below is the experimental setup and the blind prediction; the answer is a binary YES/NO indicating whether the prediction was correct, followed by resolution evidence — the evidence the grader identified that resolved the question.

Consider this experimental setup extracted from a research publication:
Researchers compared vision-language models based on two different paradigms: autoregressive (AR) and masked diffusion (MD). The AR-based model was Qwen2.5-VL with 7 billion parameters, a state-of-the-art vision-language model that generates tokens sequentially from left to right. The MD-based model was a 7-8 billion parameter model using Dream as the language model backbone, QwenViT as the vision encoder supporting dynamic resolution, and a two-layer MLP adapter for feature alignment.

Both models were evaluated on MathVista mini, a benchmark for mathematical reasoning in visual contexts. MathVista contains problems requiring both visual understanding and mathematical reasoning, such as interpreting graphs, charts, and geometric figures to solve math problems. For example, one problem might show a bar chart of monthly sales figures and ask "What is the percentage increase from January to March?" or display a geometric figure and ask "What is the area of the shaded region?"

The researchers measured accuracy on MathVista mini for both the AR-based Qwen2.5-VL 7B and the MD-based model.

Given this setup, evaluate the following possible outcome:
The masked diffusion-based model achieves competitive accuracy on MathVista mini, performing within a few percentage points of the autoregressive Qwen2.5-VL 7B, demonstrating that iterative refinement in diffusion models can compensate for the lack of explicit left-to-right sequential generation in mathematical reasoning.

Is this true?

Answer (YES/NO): NO